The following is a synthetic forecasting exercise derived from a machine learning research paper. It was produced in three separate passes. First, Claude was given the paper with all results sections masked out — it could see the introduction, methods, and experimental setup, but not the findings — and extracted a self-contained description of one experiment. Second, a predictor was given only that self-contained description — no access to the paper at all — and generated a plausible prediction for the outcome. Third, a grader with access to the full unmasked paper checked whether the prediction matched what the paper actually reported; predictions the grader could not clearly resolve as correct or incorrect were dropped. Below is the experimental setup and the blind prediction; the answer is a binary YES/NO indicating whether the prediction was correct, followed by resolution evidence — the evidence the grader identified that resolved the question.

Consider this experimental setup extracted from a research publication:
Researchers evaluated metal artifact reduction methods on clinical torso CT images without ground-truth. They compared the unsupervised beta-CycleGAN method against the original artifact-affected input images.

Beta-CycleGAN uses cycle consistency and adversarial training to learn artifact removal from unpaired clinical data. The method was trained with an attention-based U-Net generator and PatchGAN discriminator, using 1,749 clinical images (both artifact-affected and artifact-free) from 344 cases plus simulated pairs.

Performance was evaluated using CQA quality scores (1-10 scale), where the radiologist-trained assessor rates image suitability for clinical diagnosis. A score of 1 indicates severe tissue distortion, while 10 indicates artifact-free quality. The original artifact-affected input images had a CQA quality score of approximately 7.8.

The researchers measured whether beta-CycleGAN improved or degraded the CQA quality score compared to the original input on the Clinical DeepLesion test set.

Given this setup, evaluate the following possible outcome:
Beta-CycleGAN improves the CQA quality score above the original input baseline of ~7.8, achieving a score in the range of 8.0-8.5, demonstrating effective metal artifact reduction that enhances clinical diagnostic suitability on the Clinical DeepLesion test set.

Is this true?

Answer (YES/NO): NO